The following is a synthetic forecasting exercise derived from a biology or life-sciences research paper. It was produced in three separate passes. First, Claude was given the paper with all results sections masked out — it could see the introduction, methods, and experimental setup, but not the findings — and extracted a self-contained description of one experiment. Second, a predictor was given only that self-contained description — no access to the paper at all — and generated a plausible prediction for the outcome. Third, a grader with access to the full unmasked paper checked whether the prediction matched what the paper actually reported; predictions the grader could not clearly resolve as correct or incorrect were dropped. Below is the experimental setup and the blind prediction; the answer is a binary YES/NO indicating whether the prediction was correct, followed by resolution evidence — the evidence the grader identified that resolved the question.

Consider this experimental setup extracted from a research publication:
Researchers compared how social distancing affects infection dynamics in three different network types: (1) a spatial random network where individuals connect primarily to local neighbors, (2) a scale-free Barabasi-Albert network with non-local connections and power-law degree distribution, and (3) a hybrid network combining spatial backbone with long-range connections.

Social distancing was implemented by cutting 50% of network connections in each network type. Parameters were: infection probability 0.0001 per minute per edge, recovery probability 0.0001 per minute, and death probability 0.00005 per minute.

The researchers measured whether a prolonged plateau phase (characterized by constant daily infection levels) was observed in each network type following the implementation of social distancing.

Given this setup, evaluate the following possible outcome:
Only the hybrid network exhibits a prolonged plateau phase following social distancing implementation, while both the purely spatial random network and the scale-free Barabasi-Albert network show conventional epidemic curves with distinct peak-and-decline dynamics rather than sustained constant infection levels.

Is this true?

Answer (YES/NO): NO